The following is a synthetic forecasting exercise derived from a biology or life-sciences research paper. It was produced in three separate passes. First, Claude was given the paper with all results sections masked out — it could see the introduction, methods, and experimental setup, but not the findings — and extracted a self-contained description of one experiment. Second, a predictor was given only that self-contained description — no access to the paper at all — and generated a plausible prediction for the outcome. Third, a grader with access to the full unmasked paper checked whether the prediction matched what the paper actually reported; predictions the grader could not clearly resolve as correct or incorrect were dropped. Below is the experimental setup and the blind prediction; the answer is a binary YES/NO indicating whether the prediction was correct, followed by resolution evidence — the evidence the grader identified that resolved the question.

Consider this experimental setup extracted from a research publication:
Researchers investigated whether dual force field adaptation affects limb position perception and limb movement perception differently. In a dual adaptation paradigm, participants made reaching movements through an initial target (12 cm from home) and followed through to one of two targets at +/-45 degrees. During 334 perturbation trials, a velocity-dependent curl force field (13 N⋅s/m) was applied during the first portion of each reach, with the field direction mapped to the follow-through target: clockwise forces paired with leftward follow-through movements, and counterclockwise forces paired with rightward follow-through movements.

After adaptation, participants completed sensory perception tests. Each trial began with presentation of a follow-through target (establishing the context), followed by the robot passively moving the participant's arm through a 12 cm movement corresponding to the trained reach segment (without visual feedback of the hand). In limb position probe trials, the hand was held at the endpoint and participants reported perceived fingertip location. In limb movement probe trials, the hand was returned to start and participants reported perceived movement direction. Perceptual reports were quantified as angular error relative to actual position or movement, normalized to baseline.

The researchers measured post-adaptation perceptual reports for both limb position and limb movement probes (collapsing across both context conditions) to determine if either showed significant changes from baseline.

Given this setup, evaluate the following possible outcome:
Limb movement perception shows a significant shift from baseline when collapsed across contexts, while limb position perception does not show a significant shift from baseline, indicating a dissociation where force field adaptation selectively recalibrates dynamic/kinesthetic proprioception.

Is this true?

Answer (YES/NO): NO